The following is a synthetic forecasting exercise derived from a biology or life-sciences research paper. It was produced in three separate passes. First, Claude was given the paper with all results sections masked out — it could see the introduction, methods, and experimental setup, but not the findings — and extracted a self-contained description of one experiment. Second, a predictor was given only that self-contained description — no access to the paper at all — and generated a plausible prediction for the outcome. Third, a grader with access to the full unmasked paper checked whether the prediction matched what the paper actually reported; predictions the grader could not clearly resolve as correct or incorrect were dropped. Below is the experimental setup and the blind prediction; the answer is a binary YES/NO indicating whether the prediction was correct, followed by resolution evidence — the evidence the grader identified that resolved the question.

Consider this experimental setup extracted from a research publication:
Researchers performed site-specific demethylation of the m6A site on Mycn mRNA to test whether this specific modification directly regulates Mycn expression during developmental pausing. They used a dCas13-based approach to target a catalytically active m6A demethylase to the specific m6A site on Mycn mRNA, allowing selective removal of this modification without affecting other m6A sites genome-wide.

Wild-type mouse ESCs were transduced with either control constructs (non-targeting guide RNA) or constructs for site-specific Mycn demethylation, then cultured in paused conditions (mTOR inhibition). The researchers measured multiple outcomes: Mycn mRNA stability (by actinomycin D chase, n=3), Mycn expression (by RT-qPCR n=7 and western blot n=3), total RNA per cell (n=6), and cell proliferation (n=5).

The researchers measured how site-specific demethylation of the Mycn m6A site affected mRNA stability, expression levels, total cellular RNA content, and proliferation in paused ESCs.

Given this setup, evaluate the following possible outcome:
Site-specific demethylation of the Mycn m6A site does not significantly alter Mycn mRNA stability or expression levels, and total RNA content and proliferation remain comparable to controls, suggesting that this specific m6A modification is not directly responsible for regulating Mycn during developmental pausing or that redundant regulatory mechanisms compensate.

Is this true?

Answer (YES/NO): NO